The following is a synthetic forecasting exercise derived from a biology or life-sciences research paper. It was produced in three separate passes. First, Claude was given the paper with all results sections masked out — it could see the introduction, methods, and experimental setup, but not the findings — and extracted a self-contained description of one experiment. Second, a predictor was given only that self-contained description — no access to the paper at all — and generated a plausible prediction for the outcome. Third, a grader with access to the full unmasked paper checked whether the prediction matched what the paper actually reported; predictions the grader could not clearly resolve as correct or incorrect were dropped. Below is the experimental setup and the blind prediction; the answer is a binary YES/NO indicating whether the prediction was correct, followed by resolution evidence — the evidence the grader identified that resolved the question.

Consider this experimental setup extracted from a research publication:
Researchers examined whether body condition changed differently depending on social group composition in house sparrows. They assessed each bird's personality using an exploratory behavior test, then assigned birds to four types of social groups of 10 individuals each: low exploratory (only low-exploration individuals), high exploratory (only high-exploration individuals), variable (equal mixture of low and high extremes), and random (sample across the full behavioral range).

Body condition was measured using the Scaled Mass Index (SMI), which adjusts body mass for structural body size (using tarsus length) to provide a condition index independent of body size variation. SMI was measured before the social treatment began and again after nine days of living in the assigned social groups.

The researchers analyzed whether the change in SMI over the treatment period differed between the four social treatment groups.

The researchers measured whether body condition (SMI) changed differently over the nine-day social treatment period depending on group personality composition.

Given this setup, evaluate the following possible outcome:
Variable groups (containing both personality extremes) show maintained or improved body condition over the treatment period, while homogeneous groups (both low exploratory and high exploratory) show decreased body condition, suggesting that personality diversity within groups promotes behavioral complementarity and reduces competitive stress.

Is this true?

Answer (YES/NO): NO